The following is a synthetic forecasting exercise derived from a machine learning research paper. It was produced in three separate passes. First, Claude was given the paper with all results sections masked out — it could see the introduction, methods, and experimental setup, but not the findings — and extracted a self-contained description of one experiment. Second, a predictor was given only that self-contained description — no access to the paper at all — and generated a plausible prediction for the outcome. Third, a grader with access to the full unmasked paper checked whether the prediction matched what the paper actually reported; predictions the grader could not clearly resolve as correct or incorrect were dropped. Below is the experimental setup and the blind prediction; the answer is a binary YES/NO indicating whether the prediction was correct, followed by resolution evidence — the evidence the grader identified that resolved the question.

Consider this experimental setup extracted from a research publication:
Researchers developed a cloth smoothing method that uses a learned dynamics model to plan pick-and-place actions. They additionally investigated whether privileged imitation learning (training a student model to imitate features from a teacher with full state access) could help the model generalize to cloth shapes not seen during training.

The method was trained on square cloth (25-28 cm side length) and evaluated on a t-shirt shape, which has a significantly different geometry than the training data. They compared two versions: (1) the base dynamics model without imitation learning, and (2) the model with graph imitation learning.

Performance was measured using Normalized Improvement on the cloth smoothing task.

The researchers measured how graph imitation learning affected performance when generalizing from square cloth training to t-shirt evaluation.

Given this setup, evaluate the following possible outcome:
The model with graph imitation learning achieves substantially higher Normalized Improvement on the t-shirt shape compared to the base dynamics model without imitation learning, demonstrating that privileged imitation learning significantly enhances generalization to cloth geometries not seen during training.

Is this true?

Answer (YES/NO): NO